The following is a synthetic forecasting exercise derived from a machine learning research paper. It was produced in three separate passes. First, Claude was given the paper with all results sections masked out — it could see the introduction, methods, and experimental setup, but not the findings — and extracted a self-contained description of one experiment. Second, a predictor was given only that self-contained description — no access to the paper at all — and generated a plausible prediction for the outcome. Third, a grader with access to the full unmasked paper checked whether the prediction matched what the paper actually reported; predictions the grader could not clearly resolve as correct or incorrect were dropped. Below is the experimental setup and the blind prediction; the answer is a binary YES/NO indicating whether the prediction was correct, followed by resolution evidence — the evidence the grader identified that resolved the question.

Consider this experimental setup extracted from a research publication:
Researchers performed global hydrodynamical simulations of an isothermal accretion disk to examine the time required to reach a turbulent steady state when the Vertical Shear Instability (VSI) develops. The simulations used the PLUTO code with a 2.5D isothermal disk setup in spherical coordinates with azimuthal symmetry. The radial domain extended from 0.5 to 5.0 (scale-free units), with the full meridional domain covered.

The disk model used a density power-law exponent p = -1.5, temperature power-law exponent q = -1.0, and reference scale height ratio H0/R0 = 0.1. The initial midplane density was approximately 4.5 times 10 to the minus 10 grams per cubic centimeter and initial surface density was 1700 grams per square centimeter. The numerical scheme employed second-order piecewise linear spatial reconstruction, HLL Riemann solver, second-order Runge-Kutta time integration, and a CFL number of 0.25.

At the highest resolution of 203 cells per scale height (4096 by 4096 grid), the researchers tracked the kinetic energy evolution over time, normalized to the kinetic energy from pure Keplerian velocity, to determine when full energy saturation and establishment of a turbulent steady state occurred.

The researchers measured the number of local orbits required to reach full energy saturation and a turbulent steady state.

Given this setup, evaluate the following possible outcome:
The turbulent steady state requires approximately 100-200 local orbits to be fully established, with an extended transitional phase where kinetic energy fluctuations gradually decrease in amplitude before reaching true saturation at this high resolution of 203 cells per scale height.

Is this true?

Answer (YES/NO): NO